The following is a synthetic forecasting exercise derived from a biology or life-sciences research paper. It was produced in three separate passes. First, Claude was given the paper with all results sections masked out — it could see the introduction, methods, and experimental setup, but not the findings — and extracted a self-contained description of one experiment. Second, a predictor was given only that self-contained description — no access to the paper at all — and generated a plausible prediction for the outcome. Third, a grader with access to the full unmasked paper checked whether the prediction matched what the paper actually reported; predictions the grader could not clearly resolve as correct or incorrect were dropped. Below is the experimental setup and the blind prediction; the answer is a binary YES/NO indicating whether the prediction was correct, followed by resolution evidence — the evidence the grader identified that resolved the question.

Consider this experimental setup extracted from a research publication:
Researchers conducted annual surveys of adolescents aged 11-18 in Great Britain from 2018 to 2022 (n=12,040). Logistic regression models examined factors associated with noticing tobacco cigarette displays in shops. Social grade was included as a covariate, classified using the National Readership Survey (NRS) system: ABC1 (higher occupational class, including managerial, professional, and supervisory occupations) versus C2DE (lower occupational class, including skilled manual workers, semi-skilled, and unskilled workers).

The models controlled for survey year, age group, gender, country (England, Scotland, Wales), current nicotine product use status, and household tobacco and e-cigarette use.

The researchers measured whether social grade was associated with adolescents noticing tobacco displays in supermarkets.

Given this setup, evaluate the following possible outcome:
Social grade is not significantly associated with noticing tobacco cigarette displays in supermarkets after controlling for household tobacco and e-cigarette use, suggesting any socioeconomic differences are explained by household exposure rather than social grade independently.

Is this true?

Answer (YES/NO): NO